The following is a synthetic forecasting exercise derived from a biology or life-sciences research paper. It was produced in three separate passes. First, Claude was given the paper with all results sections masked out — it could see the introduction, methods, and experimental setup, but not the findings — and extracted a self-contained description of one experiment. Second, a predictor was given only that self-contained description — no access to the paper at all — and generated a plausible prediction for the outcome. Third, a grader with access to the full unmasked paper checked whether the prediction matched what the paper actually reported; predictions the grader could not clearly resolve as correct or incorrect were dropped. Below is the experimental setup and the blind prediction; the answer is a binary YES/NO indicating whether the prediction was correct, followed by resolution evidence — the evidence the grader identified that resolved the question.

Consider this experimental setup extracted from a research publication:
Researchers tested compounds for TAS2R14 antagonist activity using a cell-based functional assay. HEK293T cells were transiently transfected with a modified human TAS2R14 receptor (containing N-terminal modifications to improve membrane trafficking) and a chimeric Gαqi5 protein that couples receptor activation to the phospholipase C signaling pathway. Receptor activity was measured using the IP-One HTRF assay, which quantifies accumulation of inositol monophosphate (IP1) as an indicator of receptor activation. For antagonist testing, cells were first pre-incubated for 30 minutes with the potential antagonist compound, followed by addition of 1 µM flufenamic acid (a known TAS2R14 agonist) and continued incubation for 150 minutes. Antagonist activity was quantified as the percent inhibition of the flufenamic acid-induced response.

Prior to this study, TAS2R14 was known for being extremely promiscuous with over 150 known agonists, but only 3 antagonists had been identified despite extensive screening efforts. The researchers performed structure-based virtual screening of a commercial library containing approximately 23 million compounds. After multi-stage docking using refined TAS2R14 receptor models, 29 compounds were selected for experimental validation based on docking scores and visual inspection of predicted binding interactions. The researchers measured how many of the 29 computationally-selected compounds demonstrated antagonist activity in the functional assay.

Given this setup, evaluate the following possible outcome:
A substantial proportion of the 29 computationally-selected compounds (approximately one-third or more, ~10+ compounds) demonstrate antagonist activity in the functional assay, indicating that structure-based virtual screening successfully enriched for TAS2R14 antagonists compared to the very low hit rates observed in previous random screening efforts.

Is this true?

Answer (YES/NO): NO